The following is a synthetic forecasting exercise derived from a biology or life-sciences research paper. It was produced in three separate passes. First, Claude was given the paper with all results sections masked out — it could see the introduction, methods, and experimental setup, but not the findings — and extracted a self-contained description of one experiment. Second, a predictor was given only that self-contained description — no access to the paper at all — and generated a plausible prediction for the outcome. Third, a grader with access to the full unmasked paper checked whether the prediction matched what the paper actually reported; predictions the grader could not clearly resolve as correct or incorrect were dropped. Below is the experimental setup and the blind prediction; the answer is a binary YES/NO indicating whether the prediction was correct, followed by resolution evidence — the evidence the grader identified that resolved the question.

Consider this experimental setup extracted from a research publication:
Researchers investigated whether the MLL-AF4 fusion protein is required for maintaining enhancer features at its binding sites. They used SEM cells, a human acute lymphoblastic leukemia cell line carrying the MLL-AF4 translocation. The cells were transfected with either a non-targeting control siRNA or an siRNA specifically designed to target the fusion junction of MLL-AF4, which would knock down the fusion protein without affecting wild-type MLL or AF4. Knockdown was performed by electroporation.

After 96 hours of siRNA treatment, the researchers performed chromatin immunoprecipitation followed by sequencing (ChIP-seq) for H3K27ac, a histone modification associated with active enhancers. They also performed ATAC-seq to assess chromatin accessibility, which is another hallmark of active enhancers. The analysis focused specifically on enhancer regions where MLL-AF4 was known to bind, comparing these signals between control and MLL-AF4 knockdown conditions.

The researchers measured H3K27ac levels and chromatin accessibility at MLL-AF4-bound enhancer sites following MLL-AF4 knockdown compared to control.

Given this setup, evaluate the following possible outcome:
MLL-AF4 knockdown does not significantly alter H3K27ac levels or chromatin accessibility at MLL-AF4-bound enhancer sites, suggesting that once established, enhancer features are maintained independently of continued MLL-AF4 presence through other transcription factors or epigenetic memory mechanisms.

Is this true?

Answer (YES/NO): NO